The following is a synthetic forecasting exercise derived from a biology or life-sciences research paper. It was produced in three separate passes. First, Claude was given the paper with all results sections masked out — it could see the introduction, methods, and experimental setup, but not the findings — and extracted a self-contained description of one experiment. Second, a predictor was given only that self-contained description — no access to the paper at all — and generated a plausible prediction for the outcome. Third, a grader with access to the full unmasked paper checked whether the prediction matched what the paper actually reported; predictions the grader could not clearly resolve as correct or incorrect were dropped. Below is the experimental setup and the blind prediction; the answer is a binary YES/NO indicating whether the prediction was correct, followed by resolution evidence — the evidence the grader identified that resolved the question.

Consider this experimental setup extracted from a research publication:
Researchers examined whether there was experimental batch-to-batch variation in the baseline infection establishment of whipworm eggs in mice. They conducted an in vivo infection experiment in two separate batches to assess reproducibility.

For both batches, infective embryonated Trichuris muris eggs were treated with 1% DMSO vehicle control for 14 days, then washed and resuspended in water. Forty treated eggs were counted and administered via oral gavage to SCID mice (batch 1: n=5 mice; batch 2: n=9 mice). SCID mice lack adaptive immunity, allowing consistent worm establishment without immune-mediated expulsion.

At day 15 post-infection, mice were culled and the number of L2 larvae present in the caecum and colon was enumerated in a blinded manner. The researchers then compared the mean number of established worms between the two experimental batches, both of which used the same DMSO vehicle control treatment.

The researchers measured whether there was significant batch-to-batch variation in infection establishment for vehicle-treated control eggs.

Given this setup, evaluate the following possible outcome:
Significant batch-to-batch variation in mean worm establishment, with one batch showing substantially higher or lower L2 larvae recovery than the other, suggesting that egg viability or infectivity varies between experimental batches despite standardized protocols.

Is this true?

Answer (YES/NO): YES